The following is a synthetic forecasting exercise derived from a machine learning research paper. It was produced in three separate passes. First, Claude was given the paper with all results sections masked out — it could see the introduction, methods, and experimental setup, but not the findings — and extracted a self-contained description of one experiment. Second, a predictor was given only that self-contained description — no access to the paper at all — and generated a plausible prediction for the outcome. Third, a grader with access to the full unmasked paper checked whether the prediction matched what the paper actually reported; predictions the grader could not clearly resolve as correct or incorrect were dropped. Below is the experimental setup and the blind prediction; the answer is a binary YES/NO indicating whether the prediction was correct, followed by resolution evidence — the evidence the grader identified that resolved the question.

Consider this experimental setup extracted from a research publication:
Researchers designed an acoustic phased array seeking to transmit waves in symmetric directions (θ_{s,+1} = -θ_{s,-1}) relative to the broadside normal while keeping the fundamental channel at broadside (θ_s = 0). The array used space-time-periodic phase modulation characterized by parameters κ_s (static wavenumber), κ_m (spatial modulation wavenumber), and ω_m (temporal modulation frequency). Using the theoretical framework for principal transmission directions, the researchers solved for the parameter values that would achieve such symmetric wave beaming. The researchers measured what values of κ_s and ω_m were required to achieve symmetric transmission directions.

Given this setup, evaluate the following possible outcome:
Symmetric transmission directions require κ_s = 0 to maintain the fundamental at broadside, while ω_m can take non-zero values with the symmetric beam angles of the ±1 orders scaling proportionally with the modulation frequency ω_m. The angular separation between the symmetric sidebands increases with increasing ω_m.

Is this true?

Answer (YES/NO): NO